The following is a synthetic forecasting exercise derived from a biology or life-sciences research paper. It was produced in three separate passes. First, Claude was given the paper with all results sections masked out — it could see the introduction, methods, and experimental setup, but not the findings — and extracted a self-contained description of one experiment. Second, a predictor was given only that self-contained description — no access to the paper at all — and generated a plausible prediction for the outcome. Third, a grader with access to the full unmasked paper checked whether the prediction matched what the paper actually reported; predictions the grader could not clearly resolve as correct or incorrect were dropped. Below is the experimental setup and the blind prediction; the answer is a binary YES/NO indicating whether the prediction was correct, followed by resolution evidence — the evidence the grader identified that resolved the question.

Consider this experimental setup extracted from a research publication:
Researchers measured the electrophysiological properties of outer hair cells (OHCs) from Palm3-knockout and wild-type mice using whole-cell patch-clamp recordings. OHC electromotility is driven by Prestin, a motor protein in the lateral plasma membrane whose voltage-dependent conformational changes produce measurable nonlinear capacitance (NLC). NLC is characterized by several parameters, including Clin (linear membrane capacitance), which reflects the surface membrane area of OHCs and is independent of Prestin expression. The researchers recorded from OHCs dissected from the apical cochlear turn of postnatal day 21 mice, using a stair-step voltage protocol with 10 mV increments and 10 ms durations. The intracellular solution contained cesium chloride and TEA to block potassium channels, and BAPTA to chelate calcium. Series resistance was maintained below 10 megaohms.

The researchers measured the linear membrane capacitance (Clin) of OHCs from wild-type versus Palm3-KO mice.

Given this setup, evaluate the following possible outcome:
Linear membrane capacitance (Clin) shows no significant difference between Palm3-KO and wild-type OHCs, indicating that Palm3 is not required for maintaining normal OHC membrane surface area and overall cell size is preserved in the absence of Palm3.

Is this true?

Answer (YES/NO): NO